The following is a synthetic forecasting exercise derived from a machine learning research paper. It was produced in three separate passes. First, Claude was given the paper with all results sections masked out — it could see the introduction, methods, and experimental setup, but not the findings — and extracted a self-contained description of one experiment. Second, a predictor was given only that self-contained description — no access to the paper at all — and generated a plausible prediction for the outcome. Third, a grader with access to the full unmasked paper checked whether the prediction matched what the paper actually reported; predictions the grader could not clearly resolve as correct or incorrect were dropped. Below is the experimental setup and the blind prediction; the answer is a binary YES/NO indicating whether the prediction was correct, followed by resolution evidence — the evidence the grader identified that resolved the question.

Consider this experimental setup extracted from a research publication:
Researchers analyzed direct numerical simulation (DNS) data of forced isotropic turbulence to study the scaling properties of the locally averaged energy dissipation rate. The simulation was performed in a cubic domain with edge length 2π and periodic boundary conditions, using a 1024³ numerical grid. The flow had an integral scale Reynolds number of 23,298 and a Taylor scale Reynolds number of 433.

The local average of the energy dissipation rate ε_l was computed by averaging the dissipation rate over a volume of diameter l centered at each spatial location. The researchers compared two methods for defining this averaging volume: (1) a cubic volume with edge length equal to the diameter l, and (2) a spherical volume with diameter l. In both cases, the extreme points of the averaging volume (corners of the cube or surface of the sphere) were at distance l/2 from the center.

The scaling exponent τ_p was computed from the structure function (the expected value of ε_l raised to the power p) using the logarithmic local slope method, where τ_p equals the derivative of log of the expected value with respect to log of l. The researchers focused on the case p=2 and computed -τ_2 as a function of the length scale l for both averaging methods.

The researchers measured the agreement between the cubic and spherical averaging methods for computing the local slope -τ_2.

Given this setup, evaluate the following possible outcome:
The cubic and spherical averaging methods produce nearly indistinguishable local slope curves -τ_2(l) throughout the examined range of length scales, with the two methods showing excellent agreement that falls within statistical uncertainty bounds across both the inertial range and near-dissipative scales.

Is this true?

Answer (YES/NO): NO